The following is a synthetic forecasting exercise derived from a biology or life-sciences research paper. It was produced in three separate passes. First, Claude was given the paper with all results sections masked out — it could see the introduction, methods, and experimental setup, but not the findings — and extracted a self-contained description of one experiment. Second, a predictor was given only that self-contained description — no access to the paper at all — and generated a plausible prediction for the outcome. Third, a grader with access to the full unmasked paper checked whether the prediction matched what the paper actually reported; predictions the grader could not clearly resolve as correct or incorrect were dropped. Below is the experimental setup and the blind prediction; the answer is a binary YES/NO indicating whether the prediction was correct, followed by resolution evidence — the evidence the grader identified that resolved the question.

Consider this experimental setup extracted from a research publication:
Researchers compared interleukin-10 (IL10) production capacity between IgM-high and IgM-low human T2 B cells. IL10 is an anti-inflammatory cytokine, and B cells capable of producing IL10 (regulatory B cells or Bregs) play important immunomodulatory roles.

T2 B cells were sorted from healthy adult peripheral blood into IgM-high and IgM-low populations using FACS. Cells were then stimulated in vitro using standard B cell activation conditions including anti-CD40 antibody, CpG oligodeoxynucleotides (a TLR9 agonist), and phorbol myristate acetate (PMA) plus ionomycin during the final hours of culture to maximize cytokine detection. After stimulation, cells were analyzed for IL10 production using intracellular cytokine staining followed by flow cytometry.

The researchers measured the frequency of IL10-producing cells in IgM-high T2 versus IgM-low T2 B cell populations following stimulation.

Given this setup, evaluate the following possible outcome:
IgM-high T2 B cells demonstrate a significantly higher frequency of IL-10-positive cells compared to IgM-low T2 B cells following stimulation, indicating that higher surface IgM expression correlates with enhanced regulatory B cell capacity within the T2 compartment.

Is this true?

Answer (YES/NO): YES